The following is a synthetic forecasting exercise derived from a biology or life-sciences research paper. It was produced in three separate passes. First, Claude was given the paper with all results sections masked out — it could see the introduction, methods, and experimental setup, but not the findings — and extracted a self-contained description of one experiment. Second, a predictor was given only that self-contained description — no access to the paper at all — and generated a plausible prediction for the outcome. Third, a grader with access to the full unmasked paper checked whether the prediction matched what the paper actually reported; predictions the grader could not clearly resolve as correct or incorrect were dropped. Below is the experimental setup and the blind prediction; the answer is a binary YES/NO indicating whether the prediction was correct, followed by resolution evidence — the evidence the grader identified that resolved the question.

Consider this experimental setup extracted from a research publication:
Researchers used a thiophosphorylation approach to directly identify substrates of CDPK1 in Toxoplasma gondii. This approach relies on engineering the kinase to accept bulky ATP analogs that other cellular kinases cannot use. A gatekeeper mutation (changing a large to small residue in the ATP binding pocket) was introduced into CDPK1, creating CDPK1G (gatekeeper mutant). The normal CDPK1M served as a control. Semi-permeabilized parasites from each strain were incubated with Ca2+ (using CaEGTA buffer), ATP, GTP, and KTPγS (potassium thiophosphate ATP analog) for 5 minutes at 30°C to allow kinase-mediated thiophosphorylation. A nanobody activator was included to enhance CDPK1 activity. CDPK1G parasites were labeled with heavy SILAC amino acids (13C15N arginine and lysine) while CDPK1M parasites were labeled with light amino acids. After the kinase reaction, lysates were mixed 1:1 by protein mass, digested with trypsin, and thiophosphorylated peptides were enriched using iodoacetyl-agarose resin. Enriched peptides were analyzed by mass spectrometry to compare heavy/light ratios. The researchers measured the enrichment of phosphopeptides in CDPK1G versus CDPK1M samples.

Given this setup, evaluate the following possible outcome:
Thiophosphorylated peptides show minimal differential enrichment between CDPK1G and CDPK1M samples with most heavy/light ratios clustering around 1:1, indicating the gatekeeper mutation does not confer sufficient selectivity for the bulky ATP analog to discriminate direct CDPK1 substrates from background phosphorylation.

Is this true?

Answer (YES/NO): NO